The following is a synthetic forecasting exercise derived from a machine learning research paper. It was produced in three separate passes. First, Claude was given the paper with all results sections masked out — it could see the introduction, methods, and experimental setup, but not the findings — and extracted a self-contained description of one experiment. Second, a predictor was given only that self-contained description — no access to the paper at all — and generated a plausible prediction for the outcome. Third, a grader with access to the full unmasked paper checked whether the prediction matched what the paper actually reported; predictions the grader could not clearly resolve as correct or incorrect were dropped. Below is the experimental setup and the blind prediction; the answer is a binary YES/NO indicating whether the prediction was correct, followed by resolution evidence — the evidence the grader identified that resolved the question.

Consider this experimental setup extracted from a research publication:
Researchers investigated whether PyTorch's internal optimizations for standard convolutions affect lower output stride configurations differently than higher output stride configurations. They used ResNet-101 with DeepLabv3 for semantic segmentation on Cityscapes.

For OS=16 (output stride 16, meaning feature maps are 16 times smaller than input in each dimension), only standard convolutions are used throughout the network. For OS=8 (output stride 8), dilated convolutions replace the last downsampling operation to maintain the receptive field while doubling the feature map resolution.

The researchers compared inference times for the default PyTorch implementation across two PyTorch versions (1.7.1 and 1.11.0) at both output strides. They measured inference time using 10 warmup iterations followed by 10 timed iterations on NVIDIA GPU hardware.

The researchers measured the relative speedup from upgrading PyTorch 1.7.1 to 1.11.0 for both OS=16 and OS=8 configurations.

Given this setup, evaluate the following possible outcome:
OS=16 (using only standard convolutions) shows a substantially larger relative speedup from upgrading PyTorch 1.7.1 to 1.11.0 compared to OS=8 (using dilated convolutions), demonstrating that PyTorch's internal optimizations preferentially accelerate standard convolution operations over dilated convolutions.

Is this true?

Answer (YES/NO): NO